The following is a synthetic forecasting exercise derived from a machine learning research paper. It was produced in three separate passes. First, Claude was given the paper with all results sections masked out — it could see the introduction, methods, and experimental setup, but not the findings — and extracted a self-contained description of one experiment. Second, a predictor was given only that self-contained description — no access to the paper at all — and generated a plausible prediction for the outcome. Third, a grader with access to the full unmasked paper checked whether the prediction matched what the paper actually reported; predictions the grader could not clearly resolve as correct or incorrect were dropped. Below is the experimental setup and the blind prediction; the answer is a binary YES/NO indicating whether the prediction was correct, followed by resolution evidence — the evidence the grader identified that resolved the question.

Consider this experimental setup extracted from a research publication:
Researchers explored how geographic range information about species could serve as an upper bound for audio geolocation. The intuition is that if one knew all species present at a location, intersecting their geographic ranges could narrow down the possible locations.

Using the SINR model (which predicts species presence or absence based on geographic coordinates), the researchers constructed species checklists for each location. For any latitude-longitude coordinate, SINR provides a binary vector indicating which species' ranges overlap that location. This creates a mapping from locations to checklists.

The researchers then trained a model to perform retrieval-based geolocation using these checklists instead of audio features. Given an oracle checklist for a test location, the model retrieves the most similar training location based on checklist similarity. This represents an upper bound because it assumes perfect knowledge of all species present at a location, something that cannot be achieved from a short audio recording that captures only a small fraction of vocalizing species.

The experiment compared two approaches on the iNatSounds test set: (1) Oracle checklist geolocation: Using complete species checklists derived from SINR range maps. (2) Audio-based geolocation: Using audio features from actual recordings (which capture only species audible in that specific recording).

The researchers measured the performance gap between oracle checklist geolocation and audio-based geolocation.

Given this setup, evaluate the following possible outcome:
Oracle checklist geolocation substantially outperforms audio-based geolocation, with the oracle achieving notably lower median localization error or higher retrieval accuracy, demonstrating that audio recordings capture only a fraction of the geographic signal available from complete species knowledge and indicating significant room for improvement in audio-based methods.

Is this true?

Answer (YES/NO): YES